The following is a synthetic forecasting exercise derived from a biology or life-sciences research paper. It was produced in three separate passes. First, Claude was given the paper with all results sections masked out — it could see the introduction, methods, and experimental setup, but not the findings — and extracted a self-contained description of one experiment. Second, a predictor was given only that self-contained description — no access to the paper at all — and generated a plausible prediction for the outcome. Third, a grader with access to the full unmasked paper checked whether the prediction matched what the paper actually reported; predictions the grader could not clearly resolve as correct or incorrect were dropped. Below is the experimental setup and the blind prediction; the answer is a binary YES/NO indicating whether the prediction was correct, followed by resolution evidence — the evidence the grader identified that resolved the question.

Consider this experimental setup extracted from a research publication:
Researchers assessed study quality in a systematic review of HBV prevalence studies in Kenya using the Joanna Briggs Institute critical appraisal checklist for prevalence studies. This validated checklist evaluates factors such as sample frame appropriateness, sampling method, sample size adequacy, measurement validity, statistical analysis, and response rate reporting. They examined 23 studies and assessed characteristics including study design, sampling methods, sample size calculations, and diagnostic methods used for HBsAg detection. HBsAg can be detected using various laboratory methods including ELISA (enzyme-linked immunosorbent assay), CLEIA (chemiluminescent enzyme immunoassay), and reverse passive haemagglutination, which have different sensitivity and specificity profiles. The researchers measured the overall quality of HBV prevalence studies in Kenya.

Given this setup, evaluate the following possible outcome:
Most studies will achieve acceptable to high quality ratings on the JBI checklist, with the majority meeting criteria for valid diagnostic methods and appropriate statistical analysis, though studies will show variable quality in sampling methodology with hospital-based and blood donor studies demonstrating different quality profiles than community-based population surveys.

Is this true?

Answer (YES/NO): NO